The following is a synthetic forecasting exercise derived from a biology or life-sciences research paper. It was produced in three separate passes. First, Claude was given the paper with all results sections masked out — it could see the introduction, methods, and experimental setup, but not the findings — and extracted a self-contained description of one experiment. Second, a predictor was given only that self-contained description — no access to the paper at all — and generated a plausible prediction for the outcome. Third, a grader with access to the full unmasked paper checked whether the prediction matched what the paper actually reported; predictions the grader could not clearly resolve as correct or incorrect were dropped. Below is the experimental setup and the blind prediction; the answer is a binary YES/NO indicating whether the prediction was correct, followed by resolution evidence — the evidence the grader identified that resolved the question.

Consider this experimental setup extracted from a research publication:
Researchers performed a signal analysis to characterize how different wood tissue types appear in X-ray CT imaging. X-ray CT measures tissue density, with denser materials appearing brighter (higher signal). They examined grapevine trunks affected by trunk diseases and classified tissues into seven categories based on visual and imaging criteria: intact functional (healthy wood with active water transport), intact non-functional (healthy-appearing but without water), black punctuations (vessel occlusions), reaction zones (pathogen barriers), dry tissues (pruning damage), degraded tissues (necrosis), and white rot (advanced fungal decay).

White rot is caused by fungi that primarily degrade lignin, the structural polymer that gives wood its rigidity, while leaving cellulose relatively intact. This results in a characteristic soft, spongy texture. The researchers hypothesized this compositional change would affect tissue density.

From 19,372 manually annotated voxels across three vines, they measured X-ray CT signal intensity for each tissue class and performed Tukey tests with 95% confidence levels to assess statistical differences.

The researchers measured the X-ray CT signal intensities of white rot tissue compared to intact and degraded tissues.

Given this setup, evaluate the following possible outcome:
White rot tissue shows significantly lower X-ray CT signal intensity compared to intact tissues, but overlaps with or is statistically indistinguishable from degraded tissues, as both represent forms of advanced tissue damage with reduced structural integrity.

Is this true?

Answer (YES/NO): NO